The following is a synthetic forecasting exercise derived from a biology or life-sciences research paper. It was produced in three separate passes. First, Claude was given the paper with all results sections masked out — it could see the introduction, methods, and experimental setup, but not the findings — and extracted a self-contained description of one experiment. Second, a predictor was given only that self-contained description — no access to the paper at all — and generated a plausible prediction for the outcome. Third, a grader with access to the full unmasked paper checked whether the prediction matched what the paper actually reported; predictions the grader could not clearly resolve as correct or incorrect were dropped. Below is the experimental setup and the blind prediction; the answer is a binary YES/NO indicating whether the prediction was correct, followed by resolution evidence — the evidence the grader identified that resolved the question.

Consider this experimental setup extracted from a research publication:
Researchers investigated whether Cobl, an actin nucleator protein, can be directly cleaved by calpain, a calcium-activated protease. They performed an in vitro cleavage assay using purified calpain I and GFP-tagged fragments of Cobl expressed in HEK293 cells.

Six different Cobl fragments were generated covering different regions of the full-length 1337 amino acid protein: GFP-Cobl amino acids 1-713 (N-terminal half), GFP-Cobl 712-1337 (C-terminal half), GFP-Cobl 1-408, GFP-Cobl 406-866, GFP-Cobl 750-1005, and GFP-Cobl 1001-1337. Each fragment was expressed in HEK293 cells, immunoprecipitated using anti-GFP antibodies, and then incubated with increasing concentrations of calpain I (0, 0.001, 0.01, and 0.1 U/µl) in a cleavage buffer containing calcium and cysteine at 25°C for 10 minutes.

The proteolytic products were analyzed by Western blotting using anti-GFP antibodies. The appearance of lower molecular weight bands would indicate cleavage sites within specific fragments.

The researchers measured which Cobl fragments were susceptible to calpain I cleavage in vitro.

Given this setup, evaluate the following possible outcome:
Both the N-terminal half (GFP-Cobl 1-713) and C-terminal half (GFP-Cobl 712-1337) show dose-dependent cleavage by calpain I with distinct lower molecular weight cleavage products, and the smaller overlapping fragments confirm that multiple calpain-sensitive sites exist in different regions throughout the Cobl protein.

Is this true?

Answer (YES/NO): YES